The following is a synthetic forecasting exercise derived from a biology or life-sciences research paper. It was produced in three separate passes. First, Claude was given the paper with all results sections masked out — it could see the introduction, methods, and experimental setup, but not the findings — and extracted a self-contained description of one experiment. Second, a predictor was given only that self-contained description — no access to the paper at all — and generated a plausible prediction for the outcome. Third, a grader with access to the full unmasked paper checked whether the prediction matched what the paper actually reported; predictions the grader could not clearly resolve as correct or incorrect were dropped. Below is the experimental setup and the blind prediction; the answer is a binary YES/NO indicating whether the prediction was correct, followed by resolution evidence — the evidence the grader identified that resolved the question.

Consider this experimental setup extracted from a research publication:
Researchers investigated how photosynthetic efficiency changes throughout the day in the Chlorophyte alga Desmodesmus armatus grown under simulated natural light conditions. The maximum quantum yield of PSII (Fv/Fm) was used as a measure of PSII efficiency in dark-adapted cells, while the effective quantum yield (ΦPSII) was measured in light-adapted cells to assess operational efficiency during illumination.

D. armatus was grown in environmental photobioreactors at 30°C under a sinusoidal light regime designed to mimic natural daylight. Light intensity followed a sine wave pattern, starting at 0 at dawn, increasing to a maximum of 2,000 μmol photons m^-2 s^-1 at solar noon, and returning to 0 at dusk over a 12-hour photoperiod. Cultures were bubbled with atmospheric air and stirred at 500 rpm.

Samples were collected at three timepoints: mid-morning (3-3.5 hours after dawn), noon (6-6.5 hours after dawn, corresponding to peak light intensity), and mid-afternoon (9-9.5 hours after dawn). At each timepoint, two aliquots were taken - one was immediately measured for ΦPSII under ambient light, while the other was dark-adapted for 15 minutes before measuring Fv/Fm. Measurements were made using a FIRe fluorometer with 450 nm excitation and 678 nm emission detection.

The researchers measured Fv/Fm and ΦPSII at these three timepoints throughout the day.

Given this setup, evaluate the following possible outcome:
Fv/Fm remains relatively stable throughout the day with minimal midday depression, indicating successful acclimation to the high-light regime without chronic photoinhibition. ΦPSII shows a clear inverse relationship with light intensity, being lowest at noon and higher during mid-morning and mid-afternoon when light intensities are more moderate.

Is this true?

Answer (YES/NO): NO